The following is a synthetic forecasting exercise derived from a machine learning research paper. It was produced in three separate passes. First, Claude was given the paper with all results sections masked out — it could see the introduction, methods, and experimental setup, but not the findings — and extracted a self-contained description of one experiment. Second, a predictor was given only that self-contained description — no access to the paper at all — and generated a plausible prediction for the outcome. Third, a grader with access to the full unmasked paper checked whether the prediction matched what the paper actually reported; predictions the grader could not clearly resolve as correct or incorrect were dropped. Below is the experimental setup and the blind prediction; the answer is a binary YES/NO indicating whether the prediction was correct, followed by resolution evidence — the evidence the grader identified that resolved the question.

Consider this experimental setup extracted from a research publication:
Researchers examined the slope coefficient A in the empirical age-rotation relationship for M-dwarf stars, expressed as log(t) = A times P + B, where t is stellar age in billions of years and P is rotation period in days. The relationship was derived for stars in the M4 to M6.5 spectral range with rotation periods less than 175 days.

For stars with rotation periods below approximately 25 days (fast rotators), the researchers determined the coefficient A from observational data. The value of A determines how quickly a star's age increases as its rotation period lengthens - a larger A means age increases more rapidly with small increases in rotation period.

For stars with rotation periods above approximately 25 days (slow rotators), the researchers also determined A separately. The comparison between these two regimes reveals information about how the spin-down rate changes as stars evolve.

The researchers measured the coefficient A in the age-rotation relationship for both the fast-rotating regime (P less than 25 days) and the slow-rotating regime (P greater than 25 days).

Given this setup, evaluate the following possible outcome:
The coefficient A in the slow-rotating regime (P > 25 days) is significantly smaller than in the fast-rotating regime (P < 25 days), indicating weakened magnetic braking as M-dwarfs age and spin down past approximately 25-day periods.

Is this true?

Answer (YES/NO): YES